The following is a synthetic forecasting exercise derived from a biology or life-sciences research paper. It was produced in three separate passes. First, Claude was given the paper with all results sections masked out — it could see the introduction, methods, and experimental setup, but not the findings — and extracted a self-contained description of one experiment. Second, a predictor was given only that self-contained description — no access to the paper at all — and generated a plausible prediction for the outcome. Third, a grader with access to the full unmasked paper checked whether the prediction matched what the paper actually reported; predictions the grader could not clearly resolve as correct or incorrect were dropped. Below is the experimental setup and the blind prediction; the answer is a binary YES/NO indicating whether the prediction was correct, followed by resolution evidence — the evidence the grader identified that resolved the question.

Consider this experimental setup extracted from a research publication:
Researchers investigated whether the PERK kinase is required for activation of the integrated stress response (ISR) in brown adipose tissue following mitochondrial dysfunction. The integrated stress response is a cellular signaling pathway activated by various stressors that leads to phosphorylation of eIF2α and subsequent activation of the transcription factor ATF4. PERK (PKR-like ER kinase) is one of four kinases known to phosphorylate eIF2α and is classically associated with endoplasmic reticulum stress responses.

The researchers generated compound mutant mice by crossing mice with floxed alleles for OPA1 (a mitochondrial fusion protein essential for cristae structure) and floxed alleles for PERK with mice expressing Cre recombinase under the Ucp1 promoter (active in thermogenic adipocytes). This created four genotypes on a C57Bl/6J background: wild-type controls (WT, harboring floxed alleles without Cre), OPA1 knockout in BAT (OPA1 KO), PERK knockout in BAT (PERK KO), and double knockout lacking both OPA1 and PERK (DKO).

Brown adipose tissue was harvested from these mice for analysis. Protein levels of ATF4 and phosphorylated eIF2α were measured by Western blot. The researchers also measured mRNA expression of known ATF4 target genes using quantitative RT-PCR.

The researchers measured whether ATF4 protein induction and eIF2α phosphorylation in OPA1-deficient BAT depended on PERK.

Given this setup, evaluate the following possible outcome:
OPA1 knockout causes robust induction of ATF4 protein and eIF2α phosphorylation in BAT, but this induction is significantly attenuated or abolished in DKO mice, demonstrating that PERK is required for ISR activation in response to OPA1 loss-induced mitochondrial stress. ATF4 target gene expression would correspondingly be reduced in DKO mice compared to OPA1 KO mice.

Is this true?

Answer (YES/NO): NO